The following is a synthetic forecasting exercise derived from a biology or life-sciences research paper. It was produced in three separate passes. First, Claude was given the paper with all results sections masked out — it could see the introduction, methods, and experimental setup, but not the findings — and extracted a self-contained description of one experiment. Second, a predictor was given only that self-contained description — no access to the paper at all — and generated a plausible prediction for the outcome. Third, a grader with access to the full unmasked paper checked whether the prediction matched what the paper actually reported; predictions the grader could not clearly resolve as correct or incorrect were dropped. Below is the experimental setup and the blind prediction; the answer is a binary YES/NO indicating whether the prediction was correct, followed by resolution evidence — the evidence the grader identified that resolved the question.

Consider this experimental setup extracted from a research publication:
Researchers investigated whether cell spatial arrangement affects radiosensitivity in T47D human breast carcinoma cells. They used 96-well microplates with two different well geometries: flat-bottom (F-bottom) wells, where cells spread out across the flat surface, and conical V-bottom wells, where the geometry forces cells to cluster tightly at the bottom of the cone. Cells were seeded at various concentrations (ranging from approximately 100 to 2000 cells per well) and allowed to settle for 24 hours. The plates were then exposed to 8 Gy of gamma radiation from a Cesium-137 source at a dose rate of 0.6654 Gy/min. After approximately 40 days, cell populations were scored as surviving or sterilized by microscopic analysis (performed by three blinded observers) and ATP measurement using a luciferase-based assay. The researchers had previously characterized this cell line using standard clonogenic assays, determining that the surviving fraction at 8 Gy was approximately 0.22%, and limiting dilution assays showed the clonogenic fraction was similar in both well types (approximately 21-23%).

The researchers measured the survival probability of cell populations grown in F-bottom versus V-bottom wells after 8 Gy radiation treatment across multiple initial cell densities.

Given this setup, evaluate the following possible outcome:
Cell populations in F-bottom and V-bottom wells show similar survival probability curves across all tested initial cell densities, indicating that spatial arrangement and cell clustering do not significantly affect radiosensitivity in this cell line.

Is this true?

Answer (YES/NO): NO